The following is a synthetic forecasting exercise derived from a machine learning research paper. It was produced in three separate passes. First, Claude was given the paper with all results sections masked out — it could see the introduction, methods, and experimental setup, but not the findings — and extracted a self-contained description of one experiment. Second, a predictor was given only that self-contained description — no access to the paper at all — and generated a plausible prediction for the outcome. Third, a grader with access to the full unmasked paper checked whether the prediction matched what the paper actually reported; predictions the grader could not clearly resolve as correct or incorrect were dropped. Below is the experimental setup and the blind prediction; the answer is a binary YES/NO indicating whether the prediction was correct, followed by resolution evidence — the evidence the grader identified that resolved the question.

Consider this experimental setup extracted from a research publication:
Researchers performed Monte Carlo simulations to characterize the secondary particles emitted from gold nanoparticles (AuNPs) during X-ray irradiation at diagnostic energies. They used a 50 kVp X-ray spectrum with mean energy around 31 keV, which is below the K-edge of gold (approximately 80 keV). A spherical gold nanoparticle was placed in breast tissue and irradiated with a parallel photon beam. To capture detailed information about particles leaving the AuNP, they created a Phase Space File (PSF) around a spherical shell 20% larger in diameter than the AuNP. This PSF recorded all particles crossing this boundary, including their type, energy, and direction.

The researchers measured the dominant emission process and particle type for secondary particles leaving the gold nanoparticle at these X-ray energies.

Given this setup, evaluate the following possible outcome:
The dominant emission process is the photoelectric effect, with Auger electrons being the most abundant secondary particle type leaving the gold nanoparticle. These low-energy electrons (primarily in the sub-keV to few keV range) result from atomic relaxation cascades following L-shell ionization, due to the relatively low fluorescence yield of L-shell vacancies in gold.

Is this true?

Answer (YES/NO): NO